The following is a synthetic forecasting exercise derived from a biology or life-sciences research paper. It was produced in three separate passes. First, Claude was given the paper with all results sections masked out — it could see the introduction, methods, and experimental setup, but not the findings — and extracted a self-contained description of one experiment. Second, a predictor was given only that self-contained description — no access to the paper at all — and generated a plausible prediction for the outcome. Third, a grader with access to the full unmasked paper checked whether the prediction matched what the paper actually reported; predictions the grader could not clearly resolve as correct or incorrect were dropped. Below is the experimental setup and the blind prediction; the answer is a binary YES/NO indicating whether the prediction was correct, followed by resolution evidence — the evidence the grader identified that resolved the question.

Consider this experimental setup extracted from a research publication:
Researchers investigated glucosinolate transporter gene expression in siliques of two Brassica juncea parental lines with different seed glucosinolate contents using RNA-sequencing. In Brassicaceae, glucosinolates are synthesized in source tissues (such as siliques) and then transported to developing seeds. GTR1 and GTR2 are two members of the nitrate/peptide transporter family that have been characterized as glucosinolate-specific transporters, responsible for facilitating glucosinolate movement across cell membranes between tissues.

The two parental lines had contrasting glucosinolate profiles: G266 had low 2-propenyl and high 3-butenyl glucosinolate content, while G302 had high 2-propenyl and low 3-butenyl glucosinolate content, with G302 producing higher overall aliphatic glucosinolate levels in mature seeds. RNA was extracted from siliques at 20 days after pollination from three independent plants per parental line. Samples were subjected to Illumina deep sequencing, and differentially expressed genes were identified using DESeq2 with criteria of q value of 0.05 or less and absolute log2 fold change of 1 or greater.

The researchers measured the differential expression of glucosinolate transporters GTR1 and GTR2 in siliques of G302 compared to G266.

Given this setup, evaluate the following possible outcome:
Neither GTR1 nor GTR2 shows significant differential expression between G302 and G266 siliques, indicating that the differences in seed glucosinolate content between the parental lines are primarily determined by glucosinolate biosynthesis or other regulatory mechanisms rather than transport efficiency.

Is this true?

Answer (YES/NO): NO